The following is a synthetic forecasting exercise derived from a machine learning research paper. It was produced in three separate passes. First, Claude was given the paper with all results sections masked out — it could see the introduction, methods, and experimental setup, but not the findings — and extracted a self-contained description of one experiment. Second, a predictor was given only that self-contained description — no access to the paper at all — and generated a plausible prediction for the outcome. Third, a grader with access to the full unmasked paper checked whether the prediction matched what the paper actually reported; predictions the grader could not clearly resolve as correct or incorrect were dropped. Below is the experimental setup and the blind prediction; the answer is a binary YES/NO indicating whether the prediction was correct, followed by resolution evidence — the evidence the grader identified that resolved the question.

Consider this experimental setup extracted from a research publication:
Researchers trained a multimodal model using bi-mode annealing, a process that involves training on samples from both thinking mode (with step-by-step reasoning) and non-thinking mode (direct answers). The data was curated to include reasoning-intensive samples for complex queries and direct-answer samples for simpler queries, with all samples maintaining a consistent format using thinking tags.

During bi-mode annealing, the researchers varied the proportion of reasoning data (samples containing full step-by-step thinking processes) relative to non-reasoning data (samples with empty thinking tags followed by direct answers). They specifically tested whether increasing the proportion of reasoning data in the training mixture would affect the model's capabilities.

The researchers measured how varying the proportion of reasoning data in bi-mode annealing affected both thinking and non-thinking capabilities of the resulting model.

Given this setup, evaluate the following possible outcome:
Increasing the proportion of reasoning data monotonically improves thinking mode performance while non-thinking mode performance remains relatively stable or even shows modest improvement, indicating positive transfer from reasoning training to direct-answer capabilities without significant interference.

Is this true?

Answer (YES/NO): NO